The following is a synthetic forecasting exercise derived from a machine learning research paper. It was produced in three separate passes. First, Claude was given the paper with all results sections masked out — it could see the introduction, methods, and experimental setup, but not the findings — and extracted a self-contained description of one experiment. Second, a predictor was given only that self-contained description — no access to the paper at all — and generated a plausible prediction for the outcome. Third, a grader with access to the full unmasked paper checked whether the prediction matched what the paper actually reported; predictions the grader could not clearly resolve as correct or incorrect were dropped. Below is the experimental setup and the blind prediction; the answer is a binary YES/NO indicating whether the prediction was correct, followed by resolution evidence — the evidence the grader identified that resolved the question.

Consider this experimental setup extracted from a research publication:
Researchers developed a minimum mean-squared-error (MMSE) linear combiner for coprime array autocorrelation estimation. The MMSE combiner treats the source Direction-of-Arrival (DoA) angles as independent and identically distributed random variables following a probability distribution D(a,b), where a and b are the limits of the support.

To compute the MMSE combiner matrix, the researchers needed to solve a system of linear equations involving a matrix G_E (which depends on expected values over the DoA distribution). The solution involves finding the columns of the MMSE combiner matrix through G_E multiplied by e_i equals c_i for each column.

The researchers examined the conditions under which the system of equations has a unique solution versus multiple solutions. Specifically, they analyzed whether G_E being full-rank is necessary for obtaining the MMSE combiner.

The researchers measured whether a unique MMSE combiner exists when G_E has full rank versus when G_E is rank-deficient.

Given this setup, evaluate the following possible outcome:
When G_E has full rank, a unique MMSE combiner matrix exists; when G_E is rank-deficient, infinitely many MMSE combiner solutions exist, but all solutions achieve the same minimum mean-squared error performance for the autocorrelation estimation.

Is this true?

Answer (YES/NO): NO